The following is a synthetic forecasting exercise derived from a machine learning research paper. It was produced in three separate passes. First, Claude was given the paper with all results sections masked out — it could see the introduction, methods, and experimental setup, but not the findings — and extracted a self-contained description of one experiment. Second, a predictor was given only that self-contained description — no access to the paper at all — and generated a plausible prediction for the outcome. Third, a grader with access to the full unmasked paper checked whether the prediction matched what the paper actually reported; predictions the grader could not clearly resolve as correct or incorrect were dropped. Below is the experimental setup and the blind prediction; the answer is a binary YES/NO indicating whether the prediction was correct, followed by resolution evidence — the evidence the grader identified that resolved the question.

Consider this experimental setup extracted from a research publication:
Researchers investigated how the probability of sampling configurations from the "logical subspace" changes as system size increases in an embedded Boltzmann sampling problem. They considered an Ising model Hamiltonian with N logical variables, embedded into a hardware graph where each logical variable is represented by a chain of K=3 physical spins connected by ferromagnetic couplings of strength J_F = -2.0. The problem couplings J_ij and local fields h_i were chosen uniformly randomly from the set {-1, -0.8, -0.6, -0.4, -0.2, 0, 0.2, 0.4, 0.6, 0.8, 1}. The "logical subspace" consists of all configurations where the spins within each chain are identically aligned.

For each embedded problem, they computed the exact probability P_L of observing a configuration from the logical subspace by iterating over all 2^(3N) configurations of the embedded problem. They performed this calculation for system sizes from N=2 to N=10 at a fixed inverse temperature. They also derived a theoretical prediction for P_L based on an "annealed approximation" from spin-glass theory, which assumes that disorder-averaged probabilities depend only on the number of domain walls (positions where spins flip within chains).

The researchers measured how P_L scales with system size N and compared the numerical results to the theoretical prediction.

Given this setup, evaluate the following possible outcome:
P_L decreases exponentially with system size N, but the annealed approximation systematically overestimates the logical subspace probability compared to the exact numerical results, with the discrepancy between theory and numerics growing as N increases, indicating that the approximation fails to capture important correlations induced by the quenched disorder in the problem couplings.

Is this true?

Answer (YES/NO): NO